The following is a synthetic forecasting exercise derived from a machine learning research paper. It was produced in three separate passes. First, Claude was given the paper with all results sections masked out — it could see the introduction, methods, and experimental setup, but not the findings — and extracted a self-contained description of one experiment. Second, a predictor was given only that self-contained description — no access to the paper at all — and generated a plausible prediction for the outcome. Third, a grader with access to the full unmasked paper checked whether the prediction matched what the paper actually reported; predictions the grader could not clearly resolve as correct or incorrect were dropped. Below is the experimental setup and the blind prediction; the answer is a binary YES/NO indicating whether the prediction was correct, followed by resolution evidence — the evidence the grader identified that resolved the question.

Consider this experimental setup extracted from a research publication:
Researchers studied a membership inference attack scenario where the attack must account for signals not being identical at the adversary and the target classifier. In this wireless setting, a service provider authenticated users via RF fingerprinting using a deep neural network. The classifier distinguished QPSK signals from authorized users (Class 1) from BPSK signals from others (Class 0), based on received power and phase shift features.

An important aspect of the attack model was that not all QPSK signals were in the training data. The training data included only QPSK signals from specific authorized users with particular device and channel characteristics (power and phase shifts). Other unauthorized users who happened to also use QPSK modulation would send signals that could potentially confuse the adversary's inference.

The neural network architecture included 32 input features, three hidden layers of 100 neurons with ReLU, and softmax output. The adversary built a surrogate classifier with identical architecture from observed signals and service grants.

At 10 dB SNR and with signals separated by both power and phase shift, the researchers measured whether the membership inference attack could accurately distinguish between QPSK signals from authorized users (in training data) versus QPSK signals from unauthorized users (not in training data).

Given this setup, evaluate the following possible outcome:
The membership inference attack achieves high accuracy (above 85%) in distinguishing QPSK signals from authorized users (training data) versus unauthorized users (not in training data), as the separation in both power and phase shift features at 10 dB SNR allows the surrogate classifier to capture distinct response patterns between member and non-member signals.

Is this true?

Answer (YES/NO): YES